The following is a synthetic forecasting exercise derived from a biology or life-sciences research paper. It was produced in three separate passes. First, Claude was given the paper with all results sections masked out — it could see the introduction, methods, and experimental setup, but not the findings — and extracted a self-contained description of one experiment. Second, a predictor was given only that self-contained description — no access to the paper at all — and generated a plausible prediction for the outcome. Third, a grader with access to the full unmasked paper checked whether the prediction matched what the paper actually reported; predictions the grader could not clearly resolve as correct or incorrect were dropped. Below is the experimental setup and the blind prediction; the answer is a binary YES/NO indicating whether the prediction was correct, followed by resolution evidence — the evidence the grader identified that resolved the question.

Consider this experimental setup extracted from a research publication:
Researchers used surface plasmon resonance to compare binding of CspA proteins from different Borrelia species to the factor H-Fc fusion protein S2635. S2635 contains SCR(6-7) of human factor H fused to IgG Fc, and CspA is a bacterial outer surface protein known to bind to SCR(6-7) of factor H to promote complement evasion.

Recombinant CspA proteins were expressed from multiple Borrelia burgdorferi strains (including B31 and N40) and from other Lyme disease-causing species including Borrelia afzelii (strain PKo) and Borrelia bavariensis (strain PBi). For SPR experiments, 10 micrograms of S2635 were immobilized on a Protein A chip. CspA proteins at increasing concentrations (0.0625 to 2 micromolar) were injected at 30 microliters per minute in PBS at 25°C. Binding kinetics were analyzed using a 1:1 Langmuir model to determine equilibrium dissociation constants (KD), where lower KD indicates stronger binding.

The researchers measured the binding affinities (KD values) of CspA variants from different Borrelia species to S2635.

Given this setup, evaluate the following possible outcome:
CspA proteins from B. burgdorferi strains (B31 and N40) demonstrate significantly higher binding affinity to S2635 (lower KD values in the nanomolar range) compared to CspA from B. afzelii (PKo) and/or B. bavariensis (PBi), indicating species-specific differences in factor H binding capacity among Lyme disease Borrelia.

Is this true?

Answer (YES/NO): NO